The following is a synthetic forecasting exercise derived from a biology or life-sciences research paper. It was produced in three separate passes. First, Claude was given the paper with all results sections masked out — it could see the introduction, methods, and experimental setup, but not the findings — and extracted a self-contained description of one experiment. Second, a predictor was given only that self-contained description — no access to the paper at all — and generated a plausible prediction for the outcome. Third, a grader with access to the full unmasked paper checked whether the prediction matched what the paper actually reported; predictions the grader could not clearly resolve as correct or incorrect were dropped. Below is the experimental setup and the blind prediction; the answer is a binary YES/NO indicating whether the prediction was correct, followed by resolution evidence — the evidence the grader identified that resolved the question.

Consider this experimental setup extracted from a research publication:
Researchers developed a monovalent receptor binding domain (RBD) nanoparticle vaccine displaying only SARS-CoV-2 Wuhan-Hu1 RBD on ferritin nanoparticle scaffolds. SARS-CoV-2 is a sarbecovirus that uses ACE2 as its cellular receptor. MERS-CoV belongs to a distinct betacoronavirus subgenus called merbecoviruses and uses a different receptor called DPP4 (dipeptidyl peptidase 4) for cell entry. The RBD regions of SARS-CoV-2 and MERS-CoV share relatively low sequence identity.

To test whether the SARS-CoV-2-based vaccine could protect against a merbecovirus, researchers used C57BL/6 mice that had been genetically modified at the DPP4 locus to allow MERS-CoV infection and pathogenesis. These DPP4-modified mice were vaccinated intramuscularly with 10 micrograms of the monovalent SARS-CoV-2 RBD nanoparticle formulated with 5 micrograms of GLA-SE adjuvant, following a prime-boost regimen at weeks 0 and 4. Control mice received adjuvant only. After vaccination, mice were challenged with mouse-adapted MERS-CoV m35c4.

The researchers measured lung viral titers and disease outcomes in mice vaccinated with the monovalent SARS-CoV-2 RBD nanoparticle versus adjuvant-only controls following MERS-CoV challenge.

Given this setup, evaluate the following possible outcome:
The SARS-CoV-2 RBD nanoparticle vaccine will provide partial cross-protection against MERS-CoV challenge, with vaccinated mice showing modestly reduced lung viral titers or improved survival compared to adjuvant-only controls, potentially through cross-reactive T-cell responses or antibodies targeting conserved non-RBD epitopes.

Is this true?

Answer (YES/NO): NO